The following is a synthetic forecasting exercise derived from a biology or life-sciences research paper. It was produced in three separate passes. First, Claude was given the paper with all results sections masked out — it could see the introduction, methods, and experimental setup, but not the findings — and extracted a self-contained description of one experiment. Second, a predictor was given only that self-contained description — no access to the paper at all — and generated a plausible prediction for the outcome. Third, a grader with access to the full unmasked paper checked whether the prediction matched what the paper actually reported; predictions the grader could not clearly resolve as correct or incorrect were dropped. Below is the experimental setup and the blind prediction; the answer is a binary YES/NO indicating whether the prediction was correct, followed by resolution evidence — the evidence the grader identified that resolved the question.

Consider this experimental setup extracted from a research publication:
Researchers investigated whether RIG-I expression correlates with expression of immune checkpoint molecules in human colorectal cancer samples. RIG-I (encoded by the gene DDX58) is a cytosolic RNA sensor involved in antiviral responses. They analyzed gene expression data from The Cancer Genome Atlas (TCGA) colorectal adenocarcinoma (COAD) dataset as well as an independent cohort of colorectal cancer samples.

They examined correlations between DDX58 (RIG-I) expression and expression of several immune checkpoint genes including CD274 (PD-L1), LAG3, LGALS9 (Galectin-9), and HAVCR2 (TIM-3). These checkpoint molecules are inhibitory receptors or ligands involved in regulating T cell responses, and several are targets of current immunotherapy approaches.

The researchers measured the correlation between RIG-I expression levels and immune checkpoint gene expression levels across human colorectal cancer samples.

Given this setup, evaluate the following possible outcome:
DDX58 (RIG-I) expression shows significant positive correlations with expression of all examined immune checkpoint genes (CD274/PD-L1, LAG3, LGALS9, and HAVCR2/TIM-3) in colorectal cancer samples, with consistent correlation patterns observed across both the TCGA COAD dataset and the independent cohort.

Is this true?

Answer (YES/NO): YES